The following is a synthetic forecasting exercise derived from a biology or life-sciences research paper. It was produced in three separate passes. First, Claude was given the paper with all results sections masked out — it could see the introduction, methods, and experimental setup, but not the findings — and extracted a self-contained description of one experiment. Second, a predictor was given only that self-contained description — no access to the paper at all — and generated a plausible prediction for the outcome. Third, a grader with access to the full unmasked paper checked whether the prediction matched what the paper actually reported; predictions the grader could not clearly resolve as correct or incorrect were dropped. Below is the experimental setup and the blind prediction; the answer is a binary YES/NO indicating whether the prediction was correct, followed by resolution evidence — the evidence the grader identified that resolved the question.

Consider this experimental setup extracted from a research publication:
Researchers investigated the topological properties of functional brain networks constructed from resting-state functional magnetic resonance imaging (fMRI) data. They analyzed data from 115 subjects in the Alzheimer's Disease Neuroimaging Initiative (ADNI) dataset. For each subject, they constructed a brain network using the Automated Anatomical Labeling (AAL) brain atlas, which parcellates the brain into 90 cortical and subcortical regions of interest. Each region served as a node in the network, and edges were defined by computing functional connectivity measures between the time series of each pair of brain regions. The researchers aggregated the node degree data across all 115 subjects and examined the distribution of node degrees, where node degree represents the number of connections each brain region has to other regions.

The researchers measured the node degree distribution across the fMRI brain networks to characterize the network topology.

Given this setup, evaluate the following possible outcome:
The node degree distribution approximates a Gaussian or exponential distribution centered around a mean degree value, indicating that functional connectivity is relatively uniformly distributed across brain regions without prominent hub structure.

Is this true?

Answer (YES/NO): NO